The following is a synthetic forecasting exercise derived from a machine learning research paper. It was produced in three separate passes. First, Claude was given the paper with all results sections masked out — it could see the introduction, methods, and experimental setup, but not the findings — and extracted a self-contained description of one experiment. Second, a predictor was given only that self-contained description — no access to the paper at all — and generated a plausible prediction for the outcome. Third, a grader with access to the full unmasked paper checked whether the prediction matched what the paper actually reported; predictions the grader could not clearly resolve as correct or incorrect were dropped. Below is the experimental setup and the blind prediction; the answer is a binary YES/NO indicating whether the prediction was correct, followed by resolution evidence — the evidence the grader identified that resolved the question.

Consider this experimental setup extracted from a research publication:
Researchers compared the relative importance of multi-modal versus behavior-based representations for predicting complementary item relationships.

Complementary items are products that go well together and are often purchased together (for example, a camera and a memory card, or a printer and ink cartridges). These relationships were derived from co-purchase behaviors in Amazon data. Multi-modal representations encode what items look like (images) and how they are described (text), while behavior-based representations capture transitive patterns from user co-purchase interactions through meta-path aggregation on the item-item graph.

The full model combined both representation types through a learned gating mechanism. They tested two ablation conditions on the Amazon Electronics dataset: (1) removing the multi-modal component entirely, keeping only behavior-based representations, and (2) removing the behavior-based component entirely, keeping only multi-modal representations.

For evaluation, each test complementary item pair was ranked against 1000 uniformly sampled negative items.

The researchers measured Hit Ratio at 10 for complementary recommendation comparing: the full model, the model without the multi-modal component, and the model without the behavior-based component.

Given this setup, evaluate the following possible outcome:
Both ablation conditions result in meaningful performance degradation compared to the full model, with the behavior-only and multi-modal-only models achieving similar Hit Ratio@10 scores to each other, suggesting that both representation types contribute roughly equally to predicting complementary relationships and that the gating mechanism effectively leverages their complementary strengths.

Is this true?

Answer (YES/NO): NO